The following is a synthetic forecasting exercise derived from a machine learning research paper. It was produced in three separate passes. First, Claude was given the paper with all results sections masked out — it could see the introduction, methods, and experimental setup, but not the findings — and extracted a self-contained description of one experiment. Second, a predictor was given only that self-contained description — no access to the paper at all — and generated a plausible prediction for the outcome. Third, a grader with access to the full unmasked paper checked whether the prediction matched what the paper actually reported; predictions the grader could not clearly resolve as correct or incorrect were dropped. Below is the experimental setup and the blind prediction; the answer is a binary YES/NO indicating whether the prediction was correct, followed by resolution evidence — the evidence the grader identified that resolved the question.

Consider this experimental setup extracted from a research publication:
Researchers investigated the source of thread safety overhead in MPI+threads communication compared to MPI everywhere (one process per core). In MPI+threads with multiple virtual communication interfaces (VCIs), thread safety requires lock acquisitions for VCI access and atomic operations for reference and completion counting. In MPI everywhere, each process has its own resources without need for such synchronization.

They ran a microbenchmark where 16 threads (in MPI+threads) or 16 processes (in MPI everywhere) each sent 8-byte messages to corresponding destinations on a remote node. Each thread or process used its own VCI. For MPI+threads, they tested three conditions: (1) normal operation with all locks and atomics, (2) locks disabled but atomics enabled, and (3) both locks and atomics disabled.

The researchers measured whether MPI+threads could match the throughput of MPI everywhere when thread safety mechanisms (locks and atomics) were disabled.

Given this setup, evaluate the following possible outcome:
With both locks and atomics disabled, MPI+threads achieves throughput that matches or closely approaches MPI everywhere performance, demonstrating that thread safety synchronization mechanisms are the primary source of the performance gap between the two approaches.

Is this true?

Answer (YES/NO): YES